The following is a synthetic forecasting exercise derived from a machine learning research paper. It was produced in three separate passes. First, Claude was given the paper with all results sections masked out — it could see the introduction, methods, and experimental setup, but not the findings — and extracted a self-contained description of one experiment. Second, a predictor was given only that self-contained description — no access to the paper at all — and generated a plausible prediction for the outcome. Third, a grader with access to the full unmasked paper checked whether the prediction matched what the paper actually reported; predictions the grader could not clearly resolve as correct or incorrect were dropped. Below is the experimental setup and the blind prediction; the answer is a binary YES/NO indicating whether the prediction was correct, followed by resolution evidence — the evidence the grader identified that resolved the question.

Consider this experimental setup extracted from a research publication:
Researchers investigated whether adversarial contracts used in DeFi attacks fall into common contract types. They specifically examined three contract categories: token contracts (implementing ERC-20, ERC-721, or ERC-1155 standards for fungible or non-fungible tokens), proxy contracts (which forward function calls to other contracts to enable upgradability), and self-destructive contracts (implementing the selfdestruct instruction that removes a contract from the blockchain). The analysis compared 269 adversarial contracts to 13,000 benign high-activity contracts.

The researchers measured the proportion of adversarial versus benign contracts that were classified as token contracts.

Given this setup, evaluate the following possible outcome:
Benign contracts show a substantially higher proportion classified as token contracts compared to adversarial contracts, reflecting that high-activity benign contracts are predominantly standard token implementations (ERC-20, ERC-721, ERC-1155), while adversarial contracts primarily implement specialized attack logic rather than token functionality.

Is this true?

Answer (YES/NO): YES